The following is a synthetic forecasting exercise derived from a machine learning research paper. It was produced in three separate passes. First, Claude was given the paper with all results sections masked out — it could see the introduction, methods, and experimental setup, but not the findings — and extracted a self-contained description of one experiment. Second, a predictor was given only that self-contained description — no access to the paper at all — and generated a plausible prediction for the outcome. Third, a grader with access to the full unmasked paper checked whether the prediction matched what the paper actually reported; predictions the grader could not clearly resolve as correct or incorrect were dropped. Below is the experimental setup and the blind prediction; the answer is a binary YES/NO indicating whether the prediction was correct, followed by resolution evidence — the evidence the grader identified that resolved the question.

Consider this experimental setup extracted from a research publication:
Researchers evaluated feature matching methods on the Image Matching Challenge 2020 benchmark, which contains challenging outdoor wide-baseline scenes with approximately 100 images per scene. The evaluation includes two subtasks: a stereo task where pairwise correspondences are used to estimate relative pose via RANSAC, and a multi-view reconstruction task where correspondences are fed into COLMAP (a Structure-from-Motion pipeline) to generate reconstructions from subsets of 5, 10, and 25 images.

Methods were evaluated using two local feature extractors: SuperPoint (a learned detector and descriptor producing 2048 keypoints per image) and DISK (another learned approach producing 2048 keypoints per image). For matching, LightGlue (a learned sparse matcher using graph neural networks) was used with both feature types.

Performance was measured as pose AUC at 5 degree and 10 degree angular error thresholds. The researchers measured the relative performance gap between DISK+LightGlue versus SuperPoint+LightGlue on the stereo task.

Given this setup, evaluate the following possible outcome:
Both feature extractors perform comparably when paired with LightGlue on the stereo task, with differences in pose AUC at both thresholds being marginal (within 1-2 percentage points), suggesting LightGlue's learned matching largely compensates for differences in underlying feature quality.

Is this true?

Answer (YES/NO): NO